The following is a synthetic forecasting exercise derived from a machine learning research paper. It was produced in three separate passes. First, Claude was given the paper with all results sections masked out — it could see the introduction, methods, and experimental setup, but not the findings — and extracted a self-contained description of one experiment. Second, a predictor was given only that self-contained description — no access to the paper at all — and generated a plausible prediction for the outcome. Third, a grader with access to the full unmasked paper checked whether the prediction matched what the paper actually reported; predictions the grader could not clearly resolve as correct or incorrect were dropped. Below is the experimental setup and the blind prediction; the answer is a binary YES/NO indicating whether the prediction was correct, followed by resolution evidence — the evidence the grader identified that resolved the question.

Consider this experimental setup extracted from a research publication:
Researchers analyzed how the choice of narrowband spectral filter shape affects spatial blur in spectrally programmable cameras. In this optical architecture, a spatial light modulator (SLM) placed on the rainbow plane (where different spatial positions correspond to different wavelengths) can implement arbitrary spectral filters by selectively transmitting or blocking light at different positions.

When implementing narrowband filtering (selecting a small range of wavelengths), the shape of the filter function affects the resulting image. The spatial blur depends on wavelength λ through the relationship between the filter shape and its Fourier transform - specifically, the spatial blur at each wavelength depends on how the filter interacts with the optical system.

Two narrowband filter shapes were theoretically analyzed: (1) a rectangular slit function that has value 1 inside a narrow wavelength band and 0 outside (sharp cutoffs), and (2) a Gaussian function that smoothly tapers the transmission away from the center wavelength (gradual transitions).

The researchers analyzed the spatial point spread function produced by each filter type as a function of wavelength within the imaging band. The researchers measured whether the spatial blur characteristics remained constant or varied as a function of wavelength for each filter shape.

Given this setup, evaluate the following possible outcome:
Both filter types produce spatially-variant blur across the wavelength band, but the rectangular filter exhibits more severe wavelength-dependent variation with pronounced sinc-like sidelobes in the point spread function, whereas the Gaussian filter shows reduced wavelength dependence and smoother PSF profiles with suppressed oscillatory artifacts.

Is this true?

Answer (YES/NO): NO